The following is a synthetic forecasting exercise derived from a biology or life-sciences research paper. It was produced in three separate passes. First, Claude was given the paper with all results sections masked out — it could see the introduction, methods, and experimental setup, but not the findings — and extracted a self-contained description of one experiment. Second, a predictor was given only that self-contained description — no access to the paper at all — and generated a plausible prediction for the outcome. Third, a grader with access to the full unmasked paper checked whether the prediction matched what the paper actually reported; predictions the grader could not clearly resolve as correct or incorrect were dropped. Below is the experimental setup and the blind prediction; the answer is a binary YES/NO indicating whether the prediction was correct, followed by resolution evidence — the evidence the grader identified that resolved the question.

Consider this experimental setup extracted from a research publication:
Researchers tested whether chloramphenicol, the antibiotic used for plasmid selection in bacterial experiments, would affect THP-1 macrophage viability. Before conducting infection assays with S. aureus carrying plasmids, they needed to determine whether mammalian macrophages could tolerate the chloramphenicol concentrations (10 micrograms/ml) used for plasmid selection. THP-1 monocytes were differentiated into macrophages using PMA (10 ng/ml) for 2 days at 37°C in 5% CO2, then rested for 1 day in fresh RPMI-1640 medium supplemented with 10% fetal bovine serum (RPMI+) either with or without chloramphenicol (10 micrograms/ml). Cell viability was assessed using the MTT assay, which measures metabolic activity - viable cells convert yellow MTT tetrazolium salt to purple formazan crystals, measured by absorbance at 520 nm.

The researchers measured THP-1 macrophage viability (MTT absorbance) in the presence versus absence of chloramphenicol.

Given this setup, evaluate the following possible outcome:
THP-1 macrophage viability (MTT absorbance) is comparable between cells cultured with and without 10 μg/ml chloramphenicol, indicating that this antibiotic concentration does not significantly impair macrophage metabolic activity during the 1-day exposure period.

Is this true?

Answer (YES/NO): YES